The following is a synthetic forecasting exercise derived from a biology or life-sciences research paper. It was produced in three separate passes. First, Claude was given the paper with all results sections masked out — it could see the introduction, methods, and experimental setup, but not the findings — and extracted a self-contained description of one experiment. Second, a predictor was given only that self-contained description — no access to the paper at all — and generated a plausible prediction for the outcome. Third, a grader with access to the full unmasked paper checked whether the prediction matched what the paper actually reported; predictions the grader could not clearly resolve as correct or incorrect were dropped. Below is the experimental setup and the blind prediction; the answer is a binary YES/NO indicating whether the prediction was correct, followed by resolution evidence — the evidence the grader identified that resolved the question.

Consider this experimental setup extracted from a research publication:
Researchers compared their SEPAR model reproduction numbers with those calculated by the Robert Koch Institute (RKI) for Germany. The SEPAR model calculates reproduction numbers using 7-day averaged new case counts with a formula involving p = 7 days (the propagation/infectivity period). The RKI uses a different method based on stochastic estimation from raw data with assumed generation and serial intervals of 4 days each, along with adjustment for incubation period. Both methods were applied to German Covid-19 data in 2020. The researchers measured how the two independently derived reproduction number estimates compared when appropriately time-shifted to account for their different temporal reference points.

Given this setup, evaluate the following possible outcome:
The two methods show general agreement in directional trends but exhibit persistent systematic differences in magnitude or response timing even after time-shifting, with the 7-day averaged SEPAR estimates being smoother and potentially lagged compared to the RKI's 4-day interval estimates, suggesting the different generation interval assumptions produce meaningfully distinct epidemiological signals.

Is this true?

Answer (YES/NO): NO